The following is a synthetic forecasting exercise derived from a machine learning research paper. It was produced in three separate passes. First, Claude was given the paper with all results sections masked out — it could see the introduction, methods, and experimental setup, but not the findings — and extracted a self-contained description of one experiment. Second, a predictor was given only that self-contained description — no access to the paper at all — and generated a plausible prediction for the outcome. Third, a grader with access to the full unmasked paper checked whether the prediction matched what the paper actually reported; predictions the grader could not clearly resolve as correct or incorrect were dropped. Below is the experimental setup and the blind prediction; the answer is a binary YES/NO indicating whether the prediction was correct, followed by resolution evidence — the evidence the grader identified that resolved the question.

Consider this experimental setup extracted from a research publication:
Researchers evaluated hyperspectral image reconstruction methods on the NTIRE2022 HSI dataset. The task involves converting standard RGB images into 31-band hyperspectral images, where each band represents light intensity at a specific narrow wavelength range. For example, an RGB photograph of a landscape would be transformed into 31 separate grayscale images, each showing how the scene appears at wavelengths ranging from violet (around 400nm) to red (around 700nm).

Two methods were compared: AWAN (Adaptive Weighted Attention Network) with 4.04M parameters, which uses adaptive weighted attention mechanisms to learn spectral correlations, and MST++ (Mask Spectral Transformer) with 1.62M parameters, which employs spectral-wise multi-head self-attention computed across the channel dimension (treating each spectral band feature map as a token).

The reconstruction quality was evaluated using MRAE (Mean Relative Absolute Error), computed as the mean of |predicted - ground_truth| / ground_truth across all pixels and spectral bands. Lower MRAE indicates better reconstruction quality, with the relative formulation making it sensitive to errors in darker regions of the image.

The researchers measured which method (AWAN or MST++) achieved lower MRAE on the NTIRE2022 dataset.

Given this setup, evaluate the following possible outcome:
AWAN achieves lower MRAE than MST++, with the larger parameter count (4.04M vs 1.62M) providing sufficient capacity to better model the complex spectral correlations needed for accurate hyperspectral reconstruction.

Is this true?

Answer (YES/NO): NO